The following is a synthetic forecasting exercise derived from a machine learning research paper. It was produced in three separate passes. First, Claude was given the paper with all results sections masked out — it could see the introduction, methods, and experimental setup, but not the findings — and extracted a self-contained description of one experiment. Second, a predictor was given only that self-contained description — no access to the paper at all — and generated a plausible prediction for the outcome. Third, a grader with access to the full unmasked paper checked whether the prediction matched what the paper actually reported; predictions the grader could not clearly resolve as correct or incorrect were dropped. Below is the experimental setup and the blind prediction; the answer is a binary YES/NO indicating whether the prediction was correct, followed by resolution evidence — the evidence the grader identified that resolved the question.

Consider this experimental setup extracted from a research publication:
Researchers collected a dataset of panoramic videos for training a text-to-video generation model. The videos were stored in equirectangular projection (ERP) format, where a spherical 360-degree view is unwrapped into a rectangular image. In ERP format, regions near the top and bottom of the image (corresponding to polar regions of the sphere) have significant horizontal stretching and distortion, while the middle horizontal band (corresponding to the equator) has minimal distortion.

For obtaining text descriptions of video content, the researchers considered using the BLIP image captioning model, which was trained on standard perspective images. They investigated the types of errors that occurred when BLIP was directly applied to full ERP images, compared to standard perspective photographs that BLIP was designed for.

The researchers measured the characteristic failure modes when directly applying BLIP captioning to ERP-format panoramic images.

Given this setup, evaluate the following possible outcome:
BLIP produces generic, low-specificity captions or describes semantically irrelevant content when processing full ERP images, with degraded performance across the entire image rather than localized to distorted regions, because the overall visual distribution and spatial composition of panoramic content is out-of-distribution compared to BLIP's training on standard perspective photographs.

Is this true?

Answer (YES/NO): NO